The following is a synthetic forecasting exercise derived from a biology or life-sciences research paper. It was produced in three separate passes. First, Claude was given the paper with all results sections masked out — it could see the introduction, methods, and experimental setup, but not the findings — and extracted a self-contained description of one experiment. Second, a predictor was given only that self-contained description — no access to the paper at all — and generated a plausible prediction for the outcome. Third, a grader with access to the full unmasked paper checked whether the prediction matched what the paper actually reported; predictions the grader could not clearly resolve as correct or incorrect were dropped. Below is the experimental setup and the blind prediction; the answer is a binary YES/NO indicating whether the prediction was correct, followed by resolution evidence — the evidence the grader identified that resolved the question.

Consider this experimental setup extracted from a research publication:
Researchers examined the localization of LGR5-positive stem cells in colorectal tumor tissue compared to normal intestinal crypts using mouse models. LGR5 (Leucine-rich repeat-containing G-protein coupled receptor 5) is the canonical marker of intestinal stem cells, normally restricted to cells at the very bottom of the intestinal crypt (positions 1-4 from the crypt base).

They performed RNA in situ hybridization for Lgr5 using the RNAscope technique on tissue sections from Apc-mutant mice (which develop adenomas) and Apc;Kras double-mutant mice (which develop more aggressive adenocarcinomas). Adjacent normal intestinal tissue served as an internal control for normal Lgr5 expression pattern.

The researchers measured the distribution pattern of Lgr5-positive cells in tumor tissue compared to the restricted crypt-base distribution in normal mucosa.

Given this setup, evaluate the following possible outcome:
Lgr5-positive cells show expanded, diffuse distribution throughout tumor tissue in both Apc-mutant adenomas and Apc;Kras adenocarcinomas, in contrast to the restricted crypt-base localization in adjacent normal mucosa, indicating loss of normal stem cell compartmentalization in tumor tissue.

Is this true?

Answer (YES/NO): NO